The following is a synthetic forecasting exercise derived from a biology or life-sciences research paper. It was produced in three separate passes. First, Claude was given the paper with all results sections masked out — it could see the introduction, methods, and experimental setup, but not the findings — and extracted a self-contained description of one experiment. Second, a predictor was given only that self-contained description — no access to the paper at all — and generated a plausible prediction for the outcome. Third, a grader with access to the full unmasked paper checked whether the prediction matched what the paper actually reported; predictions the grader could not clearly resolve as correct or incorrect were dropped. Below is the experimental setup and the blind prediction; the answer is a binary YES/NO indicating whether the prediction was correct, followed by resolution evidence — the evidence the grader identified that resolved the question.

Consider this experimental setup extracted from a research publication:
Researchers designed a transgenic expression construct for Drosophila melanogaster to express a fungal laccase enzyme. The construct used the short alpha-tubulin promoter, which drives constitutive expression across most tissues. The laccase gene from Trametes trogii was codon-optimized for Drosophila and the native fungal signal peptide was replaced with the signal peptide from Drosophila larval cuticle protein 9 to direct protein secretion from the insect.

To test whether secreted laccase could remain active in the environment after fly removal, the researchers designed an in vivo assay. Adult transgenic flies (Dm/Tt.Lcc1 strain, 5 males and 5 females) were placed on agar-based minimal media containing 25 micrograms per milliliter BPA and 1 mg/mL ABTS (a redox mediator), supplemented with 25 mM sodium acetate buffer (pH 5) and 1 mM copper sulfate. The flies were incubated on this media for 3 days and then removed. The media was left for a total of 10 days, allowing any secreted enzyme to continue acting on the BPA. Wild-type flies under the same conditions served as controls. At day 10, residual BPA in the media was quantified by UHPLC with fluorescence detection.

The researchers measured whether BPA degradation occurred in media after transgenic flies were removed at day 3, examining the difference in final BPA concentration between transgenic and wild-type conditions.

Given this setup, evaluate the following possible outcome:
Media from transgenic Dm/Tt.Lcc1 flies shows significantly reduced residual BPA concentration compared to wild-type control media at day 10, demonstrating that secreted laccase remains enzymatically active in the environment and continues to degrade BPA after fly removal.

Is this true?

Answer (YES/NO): YES